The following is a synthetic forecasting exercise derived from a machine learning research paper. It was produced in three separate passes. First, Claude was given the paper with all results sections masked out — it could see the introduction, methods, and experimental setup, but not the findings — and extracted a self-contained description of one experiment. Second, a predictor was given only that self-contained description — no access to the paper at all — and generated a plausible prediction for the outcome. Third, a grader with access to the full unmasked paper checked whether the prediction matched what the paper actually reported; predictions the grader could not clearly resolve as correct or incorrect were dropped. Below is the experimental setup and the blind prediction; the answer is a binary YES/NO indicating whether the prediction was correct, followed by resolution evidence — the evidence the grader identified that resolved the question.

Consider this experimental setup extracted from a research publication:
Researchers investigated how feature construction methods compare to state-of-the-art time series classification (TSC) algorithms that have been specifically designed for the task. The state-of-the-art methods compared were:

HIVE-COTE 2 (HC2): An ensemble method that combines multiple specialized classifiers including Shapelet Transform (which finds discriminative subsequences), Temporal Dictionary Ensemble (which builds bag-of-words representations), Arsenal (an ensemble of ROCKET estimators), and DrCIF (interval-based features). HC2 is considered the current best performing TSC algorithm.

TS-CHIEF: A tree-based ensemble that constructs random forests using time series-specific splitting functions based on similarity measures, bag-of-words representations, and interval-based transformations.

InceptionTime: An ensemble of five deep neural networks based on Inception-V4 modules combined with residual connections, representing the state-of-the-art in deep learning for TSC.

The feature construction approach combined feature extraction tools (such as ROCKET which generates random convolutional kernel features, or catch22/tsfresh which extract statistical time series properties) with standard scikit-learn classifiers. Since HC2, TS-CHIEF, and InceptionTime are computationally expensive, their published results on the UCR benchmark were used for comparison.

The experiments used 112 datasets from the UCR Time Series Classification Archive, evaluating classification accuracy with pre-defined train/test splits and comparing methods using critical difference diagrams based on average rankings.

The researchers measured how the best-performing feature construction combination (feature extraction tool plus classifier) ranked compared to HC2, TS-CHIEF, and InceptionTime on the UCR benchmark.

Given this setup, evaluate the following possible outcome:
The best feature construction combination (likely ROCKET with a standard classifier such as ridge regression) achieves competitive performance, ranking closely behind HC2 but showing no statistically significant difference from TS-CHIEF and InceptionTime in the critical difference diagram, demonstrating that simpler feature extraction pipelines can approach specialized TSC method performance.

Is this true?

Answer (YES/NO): NO